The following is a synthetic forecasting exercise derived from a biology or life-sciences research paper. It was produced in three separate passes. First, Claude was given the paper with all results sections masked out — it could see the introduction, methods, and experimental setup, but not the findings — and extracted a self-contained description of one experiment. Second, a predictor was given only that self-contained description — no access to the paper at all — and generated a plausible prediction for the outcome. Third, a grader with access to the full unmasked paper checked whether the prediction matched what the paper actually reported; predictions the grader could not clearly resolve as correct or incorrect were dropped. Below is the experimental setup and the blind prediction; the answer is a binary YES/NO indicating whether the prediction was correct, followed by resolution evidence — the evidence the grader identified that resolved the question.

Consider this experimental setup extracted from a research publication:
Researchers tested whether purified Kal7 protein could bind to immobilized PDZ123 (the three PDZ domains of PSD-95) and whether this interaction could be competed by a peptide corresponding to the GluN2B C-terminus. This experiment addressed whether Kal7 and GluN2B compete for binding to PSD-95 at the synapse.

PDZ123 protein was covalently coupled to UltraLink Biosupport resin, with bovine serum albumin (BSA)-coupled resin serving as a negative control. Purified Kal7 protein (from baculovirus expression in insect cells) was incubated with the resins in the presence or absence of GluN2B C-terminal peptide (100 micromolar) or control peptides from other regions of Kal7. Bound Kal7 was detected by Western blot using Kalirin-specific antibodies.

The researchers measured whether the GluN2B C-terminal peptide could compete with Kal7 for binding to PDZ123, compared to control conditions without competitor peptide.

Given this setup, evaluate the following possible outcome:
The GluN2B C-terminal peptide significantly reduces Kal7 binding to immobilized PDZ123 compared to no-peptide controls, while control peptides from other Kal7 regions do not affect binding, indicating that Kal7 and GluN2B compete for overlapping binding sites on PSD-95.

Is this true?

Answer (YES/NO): NO